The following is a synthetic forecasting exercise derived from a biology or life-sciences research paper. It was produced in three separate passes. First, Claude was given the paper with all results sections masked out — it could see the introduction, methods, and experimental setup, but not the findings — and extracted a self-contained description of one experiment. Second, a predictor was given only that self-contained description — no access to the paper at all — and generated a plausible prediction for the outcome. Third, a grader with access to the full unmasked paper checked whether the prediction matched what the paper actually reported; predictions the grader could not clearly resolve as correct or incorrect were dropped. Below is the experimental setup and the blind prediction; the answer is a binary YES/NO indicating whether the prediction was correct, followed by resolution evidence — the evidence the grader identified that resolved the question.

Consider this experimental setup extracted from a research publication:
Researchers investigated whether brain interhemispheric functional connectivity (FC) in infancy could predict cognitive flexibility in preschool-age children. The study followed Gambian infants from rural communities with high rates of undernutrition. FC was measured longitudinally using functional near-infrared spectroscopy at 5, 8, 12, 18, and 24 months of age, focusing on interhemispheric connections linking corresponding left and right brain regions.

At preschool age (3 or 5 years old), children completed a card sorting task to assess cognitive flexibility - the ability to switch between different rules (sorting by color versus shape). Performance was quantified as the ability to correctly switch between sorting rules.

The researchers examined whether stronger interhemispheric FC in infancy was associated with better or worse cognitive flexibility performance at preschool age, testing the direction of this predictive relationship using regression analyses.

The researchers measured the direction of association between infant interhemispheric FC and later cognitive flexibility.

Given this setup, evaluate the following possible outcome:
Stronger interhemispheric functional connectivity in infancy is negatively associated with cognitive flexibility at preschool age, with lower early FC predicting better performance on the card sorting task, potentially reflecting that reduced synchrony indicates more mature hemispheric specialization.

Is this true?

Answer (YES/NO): NO